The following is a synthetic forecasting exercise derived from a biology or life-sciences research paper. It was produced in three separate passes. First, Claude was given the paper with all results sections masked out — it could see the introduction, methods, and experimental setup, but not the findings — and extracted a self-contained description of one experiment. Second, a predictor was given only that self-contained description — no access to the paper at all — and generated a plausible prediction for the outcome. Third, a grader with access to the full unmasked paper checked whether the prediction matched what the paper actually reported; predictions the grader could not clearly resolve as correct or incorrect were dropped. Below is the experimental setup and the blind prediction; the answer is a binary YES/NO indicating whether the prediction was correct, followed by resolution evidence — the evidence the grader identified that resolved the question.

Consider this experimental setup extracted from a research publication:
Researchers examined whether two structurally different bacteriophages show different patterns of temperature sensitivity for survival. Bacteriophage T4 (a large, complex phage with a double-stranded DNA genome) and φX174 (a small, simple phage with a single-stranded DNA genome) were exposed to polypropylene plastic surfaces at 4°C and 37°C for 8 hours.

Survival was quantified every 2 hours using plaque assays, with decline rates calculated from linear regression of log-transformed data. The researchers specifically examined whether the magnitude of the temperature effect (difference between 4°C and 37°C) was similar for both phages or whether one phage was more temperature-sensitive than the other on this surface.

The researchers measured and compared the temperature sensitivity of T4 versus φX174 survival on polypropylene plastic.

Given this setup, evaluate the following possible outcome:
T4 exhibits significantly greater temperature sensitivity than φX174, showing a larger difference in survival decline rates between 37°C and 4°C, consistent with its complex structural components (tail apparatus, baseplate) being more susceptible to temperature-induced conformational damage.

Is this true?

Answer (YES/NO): NO